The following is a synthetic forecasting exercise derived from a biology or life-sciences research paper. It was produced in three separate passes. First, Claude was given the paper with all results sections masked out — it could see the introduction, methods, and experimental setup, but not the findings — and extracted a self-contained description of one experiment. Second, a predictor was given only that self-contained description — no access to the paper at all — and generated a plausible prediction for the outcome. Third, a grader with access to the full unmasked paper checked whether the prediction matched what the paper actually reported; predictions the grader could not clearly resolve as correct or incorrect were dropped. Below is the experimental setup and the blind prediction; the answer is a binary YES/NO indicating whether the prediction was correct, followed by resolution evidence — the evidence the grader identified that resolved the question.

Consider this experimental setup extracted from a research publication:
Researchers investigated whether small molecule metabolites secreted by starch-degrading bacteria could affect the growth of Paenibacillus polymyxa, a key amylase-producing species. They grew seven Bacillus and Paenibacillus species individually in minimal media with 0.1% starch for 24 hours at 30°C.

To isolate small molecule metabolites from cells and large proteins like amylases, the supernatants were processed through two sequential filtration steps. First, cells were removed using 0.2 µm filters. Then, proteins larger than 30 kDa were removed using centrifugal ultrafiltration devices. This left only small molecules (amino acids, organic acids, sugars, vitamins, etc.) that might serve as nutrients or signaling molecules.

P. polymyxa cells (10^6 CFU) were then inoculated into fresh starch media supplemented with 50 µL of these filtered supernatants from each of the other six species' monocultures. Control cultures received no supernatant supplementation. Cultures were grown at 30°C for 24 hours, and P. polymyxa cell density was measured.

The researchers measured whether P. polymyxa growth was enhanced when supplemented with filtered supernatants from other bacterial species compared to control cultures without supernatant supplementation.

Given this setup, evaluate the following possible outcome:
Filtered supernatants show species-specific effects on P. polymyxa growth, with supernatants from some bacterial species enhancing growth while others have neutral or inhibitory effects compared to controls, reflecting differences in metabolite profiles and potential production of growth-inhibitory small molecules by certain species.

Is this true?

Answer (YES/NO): YES